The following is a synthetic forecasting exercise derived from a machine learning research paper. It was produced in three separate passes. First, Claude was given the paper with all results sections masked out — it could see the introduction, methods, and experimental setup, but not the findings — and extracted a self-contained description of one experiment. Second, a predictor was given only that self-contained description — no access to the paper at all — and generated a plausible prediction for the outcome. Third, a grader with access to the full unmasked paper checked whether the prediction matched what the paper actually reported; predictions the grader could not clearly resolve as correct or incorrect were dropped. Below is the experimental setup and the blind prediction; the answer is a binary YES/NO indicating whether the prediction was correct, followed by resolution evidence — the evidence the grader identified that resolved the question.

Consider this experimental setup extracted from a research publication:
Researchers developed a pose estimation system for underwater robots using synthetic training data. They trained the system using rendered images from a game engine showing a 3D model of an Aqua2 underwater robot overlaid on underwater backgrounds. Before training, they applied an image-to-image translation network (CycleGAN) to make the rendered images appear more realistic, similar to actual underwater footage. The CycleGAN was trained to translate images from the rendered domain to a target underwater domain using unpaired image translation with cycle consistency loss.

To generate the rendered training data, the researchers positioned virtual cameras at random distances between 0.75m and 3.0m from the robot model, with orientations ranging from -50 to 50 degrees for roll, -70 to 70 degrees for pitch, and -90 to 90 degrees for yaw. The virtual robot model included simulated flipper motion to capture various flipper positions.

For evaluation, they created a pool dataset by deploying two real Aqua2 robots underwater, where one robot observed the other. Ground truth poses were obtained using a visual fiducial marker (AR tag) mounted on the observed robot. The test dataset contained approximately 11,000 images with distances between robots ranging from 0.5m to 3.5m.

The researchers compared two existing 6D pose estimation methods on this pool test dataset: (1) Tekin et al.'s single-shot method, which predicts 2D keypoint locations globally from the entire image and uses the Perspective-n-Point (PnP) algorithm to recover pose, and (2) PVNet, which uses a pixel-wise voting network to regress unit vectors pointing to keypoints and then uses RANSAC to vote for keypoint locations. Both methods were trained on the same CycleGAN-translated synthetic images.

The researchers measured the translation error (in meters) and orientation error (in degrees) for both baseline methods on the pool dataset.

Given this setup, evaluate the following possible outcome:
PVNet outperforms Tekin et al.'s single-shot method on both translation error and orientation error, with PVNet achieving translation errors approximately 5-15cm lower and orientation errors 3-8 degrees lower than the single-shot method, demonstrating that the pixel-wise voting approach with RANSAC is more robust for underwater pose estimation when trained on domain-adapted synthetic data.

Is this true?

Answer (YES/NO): NO